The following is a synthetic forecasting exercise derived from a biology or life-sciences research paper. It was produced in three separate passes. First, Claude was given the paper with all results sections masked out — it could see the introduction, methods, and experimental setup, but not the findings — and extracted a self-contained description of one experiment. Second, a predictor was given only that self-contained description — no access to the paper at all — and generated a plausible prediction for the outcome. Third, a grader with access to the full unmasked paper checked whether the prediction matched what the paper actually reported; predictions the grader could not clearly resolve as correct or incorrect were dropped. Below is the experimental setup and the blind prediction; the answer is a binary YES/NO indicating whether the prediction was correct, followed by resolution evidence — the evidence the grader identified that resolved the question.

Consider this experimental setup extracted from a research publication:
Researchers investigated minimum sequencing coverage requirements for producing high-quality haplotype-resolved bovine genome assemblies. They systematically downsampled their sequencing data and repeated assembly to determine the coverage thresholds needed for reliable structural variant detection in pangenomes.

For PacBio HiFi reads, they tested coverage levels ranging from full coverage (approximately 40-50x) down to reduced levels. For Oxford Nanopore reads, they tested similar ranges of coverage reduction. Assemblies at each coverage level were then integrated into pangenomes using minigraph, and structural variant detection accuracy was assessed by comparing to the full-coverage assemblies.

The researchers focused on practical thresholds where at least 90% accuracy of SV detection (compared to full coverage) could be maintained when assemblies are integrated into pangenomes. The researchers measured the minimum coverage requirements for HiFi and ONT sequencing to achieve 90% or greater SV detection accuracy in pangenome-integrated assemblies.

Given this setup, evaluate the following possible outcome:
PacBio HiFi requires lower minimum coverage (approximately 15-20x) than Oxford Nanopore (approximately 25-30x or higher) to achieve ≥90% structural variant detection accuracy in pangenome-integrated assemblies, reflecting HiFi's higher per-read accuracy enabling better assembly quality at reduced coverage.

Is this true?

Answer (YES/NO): NO